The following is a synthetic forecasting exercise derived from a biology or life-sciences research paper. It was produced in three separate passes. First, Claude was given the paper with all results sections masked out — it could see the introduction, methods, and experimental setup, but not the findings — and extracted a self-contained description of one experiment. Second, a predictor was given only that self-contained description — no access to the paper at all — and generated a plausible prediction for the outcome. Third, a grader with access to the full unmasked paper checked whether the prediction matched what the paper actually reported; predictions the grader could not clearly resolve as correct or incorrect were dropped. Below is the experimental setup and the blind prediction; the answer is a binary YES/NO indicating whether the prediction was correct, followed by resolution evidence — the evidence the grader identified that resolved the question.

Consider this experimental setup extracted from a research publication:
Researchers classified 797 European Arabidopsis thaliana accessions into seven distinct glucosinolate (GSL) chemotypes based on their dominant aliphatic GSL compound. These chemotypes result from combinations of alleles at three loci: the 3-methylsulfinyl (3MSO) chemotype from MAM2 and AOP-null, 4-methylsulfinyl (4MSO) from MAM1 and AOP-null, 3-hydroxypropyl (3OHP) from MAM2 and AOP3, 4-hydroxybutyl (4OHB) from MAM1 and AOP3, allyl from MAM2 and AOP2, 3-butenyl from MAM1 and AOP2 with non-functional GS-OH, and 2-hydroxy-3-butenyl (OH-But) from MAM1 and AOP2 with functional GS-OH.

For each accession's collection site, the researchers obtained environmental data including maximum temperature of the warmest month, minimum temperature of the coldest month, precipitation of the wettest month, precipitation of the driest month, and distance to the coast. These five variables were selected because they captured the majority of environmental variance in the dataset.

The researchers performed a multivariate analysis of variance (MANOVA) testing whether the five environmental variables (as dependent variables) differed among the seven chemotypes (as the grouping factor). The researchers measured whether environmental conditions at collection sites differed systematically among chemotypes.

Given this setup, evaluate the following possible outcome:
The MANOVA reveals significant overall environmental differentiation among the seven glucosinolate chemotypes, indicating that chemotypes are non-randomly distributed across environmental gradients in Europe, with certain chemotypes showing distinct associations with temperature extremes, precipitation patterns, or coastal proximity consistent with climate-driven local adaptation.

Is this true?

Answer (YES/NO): YES